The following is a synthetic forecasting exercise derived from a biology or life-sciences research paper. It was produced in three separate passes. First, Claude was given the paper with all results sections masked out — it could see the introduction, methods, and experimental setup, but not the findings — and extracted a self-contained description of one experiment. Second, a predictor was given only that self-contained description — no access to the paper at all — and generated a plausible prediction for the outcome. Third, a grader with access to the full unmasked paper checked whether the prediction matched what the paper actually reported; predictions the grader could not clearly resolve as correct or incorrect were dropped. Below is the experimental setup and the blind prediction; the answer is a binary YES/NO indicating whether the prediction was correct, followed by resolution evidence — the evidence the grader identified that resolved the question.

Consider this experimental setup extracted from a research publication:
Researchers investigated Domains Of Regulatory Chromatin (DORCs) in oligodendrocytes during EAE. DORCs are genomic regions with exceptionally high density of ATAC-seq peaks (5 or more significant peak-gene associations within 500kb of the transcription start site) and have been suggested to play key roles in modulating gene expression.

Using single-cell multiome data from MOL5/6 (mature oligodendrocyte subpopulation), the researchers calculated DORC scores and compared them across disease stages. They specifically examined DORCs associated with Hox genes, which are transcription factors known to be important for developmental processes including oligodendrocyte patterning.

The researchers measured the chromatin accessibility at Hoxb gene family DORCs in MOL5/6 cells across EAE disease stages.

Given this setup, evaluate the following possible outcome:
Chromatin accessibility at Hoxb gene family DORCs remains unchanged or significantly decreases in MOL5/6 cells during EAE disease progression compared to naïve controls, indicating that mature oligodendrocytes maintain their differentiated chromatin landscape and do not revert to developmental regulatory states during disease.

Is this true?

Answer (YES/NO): NO